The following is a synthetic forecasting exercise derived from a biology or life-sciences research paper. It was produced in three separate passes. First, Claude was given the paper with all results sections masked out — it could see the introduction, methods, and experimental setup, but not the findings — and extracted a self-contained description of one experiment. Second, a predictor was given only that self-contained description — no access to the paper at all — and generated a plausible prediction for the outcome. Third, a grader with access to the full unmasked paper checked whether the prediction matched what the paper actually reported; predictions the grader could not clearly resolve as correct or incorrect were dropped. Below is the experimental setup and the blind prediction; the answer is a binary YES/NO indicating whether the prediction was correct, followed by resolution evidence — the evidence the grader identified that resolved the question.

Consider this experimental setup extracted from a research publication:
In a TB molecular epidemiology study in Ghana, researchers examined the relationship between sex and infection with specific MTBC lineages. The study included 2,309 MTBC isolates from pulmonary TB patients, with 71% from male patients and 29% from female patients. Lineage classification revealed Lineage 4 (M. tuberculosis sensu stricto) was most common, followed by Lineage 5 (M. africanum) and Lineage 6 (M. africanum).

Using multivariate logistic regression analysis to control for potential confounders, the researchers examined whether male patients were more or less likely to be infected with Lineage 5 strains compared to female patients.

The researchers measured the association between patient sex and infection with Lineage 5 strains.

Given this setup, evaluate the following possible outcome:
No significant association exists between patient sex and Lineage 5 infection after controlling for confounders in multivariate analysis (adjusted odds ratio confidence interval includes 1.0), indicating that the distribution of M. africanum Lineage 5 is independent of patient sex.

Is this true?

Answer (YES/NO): NO